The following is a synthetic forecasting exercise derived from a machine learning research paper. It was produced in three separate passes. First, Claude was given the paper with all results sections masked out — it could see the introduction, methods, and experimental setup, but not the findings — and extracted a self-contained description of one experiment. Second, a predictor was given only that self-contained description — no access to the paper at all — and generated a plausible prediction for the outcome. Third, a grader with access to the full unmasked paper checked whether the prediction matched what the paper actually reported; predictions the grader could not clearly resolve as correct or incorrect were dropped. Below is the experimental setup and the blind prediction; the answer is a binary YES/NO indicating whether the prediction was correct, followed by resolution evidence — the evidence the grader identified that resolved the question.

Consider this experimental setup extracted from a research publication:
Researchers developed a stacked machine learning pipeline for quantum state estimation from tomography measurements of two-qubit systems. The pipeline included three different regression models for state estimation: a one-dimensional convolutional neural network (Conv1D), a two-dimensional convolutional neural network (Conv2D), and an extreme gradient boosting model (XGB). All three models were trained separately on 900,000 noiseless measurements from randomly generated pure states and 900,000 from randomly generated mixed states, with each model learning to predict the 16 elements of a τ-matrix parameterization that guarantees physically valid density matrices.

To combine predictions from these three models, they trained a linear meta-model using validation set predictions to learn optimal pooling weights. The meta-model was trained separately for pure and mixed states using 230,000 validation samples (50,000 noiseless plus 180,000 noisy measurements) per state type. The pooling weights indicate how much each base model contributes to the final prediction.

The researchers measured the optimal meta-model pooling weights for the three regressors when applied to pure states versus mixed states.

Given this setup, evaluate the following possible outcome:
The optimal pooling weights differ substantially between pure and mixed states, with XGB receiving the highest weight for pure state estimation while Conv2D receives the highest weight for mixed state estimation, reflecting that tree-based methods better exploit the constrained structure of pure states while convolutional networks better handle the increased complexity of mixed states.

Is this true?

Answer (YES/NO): NO